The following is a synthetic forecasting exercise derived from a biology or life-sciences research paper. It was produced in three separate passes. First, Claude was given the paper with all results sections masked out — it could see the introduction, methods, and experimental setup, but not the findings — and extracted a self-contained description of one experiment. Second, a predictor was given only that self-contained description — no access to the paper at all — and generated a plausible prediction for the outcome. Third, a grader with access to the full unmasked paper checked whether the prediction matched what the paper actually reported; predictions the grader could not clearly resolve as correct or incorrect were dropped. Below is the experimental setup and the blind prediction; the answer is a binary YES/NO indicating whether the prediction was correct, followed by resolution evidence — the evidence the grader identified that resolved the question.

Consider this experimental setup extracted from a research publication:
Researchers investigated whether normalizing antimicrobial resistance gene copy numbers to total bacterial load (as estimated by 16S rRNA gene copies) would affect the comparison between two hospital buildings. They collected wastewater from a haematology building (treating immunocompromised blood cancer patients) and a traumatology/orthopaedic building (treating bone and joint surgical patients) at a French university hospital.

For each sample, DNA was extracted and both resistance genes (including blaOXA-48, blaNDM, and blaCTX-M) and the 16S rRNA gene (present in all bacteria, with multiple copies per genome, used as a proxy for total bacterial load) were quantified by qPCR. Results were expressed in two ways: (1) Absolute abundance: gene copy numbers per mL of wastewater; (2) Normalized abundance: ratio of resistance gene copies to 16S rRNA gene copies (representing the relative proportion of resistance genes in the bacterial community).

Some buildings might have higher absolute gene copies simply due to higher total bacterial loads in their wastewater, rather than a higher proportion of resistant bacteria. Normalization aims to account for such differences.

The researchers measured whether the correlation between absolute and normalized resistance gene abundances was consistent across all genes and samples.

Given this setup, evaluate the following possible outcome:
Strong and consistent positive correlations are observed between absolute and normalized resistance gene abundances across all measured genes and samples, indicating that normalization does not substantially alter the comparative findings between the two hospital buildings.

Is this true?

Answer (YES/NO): NO